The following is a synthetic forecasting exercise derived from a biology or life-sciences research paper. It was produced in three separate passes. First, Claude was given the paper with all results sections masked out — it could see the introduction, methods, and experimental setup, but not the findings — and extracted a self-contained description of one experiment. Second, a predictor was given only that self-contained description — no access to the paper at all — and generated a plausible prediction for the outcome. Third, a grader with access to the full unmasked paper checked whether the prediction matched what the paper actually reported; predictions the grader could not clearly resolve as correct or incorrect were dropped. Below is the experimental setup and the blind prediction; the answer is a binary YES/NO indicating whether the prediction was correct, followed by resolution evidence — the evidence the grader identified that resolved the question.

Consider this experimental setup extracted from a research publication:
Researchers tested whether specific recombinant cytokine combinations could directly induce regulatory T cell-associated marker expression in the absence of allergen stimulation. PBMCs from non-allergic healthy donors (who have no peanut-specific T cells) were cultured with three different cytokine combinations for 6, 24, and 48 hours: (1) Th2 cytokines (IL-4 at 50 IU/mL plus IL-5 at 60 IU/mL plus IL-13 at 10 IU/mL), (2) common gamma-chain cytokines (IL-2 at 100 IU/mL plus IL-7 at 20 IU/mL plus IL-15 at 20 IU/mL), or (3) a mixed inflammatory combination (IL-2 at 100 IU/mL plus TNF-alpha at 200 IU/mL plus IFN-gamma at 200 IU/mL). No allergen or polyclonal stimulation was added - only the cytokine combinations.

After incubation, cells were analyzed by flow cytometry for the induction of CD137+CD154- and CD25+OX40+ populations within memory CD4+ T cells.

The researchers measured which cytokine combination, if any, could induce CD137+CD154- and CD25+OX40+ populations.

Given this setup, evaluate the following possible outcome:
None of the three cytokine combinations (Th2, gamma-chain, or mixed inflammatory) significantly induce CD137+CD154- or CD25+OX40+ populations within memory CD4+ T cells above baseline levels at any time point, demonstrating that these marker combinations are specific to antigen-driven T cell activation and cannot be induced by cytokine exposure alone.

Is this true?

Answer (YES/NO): NO